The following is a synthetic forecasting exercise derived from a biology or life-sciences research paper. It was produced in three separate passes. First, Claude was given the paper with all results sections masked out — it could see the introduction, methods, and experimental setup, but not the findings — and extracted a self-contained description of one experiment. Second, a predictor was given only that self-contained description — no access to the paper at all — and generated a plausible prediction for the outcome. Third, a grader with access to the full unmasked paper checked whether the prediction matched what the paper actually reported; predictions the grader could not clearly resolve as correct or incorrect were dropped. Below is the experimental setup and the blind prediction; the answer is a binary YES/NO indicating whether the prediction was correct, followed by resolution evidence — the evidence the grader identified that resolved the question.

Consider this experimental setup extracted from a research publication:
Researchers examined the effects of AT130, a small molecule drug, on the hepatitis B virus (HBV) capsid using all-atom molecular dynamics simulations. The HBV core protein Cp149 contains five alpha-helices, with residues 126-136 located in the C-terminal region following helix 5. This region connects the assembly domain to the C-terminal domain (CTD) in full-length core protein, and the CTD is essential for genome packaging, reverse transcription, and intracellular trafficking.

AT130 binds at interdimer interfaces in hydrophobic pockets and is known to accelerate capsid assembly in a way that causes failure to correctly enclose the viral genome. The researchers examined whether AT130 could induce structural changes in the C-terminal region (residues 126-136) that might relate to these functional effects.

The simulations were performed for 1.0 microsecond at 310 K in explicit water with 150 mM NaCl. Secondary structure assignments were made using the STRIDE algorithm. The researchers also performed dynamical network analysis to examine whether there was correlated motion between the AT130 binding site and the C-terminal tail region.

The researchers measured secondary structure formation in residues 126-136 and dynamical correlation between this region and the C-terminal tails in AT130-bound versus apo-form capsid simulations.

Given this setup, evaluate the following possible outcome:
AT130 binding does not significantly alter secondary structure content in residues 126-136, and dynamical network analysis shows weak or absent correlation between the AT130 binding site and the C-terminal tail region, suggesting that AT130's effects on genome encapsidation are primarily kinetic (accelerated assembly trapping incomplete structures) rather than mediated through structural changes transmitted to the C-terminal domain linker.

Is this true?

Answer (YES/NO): NO